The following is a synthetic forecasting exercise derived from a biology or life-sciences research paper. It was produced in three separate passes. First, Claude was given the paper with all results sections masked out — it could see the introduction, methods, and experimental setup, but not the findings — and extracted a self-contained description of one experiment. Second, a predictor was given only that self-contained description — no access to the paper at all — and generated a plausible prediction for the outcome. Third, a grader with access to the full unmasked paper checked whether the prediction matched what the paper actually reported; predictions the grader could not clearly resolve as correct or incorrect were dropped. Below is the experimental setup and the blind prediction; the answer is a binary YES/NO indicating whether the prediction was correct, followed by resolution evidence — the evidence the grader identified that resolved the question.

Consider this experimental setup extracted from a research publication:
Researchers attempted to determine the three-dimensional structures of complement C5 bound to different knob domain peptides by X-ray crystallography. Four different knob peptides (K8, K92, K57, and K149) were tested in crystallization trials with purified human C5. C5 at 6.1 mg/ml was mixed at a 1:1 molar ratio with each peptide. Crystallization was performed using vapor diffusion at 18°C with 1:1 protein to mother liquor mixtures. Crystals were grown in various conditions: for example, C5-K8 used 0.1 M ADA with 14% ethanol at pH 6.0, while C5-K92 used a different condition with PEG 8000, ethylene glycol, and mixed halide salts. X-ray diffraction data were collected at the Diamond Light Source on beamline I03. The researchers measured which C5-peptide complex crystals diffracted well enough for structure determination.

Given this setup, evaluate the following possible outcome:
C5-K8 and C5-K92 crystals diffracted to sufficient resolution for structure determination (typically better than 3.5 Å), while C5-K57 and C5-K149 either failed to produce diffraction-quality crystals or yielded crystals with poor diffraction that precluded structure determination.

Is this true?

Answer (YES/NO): YES